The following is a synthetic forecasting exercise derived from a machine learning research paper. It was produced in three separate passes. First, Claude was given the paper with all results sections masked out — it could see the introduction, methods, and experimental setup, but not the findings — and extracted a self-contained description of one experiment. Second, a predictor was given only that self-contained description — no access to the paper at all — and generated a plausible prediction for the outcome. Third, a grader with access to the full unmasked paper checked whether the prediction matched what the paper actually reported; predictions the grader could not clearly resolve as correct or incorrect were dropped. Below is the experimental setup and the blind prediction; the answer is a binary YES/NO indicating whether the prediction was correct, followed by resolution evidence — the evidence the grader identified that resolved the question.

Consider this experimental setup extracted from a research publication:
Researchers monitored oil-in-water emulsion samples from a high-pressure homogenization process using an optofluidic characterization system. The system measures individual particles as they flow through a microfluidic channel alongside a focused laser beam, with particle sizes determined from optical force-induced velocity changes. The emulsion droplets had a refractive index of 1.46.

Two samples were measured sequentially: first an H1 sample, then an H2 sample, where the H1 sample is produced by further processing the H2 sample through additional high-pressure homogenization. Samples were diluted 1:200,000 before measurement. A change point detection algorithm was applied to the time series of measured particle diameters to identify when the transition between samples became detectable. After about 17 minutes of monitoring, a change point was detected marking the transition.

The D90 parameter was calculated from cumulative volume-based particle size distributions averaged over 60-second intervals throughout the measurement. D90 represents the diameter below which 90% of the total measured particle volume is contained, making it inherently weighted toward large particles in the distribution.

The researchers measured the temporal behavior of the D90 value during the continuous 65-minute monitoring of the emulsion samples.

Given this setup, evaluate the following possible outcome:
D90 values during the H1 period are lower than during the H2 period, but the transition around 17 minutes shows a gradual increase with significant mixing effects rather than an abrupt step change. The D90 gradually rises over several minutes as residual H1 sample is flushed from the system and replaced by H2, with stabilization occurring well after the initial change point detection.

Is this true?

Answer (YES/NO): NO